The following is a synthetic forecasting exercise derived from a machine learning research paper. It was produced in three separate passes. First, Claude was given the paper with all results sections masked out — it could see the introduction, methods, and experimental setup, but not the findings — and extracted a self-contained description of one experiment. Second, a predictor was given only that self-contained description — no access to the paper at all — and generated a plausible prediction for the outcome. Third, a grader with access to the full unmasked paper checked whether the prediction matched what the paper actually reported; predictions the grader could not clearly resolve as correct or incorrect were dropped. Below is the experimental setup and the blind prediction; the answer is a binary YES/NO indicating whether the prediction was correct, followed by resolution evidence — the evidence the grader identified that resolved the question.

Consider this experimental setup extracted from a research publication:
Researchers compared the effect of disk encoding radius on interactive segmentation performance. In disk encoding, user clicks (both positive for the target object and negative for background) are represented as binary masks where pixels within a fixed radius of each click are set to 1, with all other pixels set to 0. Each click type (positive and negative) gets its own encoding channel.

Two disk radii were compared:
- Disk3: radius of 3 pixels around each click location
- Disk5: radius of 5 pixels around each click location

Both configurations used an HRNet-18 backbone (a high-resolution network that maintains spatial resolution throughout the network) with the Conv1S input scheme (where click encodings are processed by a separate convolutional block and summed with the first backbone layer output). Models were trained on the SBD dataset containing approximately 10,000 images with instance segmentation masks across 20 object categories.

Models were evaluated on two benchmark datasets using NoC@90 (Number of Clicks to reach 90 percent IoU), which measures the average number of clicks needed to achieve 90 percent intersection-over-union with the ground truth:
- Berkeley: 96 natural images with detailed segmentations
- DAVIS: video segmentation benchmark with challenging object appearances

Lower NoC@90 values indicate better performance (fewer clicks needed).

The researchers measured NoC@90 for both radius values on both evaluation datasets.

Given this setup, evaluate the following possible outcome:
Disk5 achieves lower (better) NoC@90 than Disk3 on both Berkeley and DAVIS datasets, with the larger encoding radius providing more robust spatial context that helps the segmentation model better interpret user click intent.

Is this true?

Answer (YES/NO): YES